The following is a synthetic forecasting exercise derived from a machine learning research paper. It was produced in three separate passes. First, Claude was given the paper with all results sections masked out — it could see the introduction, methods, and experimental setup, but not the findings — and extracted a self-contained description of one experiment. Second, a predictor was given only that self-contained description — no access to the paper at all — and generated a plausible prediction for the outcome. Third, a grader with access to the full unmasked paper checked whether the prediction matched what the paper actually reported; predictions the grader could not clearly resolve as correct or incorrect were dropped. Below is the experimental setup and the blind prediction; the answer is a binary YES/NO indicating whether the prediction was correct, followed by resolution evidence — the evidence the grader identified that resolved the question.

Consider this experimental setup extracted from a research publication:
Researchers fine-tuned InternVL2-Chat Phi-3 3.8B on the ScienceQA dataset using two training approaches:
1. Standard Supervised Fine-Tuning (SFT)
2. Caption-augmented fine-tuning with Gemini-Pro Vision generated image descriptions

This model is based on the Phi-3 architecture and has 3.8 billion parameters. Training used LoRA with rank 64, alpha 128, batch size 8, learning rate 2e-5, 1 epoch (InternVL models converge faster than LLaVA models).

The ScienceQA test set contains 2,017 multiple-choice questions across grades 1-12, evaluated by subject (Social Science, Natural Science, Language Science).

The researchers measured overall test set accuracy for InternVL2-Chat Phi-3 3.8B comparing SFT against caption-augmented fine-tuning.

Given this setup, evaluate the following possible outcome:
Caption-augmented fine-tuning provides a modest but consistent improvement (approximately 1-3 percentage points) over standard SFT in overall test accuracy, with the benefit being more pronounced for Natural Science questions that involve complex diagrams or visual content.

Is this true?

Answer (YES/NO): NO